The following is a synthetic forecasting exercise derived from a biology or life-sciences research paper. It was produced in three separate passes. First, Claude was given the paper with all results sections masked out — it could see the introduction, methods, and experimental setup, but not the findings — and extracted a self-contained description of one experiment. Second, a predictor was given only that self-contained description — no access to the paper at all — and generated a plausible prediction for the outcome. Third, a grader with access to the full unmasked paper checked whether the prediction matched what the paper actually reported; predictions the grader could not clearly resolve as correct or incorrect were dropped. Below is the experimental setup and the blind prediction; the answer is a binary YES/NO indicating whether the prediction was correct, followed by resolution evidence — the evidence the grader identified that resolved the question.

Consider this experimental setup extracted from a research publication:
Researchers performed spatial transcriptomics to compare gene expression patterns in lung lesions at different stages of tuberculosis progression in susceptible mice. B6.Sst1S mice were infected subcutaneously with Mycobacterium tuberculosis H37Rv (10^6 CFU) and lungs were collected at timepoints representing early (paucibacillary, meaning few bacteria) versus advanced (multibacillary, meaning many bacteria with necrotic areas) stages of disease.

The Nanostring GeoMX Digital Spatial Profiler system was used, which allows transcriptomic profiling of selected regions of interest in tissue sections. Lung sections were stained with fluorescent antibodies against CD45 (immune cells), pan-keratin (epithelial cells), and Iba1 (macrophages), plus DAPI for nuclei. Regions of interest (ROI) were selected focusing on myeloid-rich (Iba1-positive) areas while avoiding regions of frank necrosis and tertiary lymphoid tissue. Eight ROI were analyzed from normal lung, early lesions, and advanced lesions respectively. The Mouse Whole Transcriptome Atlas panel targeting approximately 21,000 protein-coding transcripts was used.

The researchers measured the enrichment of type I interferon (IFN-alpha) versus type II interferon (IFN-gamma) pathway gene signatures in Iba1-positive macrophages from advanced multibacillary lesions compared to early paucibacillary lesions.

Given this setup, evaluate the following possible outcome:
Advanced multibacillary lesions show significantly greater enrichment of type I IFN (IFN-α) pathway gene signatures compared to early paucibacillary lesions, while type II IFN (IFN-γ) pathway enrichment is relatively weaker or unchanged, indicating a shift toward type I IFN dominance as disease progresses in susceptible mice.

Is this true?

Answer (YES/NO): YES